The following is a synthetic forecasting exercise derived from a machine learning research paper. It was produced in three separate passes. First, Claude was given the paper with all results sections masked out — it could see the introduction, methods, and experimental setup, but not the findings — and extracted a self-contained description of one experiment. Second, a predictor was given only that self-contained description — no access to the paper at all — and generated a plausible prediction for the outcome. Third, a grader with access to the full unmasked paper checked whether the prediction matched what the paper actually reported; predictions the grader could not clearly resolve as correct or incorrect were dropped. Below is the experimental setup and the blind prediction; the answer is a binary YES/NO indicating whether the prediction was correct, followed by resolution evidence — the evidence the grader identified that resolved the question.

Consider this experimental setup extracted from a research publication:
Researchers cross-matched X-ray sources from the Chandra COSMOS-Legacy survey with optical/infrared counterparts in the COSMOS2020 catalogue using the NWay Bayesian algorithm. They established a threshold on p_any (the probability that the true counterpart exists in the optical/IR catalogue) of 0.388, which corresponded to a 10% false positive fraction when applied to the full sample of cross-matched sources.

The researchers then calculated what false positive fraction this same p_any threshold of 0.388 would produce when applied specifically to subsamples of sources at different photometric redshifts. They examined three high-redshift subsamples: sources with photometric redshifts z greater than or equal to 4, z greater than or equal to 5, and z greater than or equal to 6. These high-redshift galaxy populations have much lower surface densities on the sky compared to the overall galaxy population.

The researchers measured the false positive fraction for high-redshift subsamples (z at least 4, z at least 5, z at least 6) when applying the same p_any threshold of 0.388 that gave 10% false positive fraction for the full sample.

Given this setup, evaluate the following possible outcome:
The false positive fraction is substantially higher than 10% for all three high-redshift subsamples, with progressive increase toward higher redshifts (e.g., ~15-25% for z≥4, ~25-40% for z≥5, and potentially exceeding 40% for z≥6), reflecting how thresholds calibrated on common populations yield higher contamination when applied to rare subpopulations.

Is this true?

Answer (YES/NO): NO